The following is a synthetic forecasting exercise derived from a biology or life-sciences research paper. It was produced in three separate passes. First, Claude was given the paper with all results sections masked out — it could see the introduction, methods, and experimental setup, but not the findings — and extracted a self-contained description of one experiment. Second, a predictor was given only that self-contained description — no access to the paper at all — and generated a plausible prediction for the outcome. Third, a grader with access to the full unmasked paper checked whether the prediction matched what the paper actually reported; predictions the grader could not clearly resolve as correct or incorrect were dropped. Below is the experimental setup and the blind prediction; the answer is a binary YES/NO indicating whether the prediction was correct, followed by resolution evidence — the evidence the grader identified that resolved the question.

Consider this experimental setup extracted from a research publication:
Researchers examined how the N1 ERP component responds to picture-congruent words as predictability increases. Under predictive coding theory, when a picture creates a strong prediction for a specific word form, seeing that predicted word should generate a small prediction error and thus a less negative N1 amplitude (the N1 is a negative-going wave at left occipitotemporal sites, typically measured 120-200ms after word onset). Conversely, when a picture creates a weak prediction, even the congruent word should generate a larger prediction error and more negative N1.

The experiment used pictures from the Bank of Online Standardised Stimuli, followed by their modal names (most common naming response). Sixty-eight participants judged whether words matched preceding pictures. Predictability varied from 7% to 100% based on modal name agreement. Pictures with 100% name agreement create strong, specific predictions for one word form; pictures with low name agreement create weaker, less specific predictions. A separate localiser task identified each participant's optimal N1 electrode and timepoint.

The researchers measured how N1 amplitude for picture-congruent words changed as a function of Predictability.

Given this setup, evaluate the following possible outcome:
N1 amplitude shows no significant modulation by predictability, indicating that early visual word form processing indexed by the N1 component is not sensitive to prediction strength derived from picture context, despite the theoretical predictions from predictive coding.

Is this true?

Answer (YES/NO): NO